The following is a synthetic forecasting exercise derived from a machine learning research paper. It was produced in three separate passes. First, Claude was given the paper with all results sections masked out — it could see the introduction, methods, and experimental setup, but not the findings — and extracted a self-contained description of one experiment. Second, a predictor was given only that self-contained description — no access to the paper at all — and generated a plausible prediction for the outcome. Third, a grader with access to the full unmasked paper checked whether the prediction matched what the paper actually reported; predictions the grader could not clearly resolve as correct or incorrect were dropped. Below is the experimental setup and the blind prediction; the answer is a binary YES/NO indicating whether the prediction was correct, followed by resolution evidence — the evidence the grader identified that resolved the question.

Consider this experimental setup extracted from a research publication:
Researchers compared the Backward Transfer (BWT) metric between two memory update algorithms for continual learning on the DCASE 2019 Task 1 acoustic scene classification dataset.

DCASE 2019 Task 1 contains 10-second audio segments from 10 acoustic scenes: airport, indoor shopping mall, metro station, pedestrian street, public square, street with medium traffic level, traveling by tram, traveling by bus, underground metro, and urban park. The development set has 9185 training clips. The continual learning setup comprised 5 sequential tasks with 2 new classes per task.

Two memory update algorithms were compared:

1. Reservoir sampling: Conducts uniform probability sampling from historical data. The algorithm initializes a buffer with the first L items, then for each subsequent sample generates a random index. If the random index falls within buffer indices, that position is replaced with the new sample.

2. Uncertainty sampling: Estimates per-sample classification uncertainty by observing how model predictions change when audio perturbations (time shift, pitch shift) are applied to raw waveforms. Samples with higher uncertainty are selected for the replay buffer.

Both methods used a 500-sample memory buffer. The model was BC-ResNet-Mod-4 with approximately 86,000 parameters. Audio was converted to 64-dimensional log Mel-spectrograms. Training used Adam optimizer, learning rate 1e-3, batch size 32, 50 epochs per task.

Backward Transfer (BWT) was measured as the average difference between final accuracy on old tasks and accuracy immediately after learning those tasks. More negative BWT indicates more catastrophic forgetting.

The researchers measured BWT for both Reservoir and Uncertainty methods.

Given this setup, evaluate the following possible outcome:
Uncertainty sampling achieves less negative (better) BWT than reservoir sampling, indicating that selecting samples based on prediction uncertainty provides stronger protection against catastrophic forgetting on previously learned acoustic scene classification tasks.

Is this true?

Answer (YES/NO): YES